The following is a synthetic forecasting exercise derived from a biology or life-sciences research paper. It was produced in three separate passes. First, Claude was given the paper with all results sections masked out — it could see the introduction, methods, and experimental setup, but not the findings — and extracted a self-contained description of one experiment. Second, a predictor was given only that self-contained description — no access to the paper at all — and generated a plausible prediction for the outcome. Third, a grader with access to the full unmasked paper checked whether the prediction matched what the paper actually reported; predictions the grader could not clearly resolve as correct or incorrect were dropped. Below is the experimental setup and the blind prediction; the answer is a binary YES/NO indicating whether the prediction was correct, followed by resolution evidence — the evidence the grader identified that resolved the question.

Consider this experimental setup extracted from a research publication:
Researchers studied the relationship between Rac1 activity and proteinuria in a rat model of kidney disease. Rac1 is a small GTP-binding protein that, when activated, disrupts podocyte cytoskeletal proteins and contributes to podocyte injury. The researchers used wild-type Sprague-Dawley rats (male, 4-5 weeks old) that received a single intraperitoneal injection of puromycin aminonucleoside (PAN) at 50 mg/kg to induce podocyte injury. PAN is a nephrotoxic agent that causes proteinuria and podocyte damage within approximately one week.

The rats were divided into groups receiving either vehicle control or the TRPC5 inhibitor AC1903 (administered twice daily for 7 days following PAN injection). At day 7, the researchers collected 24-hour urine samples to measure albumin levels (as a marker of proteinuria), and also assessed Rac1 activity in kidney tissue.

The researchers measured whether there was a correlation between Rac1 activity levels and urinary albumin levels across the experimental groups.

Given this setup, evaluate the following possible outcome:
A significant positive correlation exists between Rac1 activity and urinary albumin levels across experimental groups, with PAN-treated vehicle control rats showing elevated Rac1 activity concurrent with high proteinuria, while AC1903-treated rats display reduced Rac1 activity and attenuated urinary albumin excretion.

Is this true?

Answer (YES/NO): YES